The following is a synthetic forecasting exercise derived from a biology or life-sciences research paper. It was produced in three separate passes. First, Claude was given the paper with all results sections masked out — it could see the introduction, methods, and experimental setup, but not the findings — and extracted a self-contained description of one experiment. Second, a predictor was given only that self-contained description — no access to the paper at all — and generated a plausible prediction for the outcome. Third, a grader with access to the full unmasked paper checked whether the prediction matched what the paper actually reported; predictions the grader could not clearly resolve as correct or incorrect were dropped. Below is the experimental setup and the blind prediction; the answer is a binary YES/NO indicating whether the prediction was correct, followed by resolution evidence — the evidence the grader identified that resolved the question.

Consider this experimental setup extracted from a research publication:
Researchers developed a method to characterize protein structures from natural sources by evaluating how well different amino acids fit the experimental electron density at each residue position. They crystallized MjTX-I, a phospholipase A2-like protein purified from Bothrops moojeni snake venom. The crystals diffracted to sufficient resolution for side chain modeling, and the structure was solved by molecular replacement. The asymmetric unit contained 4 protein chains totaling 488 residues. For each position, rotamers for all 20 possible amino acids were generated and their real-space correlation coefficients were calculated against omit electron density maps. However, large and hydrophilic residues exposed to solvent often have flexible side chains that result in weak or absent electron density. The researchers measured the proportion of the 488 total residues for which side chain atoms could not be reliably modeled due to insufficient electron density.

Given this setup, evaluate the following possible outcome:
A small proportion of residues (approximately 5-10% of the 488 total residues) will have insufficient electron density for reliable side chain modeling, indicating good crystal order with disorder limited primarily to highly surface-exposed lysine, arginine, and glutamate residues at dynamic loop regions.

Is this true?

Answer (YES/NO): YES